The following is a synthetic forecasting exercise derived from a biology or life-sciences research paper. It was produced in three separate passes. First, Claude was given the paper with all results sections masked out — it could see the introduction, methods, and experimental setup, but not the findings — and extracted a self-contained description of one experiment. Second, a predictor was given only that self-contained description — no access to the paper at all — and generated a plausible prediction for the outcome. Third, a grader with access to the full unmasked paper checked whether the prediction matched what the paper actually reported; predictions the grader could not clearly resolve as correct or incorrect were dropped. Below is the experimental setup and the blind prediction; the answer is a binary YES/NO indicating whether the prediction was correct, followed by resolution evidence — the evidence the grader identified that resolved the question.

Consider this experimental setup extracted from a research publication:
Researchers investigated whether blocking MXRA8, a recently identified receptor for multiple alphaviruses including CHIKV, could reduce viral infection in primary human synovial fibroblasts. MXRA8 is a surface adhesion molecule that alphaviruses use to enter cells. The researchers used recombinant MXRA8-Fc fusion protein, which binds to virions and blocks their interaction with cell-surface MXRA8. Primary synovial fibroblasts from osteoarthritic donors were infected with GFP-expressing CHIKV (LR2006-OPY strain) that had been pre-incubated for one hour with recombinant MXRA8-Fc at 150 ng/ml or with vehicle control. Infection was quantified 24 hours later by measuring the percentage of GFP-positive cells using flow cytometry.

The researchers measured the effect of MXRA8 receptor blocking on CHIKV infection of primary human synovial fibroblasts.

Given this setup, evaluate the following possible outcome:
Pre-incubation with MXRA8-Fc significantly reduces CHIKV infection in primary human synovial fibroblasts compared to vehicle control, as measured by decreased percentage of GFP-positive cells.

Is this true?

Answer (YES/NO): YES